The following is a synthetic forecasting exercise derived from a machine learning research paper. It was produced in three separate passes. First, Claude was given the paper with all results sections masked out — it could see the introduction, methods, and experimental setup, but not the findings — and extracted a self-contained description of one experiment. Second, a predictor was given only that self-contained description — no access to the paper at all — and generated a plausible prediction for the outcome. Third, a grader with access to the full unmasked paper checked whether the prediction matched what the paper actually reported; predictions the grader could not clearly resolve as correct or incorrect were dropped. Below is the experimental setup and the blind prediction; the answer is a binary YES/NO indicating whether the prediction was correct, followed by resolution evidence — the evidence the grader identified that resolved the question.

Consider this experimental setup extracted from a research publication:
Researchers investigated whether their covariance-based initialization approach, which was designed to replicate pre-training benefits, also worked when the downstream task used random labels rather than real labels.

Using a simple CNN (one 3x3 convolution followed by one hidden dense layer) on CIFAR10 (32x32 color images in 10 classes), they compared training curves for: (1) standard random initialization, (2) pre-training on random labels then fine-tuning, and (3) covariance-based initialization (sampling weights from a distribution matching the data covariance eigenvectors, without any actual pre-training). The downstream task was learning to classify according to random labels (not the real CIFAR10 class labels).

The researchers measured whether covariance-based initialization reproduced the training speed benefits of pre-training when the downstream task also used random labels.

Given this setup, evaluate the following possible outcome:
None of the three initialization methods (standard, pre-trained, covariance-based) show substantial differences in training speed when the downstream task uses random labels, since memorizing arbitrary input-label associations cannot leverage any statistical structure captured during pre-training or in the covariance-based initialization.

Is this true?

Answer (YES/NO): NO